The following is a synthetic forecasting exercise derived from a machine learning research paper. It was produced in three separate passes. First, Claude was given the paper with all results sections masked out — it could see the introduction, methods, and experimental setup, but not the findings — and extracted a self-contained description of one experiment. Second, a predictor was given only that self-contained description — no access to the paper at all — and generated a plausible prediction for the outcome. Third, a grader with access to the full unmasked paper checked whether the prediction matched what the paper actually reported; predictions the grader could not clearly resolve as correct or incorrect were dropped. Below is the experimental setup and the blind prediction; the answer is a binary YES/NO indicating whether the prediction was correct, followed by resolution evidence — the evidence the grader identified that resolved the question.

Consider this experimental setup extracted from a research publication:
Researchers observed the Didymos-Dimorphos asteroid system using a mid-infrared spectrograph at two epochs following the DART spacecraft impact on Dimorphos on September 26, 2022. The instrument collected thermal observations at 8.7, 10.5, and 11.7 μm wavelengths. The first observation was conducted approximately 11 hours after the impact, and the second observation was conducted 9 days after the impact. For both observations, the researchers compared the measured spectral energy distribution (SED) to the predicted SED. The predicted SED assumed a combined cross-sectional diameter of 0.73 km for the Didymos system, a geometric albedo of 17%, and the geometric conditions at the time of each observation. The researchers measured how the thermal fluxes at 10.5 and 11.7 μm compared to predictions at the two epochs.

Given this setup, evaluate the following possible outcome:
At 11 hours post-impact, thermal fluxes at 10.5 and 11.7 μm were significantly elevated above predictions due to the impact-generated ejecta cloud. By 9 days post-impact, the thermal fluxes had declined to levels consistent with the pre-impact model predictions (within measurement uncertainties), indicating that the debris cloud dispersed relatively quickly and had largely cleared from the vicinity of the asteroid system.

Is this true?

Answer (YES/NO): YES